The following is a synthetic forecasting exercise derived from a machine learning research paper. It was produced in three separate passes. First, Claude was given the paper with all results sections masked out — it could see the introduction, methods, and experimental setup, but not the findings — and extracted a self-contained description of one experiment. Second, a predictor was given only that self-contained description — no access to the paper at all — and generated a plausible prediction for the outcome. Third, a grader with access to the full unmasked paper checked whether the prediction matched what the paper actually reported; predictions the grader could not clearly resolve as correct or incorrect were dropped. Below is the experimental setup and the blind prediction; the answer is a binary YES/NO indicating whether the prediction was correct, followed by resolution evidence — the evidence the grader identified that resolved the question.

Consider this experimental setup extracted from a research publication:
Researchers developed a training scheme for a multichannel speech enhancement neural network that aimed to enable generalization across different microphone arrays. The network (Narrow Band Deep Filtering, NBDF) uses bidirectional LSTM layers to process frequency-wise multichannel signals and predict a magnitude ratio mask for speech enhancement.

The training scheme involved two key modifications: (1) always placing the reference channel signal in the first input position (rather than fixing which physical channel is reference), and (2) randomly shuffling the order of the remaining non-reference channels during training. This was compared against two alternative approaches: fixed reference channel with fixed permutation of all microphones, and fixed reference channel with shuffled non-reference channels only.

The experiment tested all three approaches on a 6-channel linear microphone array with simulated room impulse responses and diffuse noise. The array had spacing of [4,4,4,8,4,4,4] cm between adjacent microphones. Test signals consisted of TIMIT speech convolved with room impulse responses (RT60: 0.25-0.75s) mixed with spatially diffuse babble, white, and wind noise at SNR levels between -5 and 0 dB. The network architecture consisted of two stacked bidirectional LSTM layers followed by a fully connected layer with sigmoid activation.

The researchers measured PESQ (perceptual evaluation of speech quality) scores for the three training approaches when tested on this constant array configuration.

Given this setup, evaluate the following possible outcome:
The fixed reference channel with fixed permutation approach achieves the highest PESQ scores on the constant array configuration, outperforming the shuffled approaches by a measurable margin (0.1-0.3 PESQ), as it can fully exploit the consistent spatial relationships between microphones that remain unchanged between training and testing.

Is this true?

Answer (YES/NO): NO